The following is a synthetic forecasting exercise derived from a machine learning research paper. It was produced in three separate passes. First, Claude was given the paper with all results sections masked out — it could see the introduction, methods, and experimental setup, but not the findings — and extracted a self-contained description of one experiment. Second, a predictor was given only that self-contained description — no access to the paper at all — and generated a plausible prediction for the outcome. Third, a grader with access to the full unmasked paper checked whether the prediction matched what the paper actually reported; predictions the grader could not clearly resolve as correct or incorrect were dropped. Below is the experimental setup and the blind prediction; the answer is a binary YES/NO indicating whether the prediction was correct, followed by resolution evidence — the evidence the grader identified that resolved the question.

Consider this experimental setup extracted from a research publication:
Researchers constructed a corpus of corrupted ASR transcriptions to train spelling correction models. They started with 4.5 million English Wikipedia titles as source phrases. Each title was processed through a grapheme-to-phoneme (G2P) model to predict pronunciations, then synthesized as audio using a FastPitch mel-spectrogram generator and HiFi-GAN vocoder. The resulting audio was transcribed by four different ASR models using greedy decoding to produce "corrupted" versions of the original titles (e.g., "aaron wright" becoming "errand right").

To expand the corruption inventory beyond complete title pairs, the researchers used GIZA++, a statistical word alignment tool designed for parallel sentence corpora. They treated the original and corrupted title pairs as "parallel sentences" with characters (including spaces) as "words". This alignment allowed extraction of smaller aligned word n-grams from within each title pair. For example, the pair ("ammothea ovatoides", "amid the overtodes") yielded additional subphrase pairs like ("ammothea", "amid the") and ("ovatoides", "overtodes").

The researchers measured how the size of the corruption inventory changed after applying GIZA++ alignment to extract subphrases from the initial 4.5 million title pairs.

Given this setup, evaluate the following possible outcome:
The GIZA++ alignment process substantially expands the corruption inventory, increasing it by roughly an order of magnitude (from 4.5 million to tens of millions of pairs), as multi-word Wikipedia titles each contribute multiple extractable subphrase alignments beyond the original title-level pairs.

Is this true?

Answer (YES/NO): NO